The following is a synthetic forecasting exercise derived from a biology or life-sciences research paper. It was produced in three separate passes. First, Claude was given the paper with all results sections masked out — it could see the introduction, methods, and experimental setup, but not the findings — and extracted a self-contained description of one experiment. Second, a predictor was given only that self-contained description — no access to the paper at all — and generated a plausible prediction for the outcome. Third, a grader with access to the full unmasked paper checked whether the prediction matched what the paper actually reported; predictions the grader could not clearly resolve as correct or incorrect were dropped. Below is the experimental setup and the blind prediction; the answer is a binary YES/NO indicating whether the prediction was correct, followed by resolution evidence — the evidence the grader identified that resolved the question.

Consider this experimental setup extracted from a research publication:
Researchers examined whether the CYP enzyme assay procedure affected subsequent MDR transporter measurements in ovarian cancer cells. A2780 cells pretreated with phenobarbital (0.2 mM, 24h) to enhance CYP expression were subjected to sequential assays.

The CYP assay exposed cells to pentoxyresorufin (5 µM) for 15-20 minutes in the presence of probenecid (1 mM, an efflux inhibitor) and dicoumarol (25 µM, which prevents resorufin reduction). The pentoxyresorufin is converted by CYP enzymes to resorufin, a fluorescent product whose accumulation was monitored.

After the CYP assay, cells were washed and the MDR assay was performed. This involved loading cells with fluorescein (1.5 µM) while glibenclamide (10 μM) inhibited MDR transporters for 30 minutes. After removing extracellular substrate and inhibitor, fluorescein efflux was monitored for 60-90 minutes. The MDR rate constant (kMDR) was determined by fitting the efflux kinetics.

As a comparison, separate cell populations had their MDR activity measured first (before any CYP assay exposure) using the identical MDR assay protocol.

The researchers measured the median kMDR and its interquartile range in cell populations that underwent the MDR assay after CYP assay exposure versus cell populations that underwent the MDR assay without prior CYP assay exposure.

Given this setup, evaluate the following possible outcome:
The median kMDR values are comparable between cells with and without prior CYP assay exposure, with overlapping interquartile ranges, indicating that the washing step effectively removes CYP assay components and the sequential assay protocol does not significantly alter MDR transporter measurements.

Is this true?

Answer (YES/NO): NO